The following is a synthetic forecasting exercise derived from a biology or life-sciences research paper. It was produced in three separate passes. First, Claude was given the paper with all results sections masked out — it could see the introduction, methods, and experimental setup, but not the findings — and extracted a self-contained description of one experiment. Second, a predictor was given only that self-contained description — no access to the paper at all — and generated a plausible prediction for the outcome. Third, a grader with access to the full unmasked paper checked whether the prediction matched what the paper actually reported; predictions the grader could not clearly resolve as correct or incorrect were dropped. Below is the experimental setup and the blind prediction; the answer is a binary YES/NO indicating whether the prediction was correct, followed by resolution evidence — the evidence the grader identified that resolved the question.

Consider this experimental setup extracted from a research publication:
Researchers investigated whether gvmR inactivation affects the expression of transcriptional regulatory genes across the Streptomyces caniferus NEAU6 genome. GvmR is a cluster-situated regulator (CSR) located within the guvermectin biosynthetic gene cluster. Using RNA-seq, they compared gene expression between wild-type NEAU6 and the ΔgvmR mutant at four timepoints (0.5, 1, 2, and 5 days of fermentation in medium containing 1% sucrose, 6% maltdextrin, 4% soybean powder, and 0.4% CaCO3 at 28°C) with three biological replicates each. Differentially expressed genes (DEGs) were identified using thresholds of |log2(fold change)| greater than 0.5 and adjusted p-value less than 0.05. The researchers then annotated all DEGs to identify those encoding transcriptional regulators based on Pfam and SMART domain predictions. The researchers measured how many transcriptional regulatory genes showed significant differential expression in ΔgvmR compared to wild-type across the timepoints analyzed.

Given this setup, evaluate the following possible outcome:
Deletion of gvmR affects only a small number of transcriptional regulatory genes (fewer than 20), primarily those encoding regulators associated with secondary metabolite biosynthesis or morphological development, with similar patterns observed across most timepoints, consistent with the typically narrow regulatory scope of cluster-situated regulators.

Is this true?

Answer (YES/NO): NO